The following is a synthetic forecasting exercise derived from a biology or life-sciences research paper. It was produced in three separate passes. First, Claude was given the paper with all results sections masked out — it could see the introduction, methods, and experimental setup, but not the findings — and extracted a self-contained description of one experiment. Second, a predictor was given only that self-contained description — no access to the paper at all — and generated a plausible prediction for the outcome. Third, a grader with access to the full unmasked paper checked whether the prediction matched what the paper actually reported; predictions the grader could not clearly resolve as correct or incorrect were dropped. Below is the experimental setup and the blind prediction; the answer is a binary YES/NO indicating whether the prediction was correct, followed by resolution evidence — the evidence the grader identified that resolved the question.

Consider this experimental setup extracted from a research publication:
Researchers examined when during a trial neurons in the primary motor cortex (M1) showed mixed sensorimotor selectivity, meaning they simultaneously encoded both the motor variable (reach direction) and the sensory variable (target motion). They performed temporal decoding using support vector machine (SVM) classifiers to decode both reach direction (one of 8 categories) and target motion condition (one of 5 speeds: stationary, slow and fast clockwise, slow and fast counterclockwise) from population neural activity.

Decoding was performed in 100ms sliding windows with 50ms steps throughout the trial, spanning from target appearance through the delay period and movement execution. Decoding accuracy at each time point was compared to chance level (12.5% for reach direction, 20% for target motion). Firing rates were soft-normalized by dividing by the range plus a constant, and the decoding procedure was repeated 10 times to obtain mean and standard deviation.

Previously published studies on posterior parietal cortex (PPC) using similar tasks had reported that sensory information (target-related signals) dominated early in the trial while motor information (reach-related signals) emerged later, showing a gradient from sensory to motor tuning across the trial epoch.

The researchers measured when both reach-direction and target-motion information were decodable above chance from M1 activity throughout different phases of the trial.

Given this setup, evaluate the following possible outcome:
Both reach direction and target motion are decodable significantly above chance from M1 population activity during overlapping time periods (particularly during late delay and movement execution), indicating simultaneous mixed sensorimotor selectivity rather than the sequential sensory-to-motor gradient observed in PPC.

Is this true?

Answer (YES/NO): YES